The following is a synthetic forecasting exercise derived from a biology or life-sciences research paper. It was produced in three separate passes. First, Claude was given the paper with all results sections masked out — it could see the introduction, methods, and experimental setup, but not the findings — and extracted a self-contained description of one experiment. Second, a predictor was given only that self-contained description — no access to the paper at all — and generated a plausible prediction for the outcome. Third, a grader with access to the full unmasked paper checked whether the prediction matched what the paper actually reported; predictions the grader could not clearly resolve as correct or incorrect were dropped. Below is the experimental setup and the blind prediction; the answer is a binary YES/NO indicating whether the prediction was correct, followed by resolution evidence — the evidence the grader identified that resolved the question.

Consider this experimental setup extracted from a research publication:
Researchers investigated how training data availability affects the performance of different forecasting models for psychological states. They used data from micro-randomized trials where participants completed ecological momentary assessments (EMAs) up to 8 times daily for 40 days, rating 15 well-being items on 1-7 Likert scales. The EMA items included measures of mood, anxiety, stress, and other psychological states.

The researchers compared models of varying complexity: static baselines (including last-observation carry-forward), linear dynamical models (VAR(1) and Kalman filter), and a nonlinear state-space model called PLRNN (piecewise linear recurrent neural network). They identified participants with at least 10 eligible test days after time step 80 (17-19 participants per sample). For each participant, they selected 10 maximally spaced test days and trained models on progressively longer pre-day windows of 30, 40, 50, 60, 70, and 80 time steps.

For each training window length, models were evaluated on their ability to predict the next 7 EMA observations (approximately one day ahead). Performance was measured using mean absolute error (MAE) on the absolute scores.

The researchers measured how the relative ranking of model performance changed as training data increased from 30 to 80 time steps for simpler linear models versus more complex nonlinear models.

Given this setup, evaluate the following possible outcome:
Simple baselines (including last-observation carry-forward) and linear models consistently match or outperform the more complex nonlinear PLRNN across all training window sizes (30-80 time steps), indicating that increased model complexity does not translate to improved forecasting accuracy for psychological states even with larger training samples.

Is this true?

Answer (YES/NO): NO